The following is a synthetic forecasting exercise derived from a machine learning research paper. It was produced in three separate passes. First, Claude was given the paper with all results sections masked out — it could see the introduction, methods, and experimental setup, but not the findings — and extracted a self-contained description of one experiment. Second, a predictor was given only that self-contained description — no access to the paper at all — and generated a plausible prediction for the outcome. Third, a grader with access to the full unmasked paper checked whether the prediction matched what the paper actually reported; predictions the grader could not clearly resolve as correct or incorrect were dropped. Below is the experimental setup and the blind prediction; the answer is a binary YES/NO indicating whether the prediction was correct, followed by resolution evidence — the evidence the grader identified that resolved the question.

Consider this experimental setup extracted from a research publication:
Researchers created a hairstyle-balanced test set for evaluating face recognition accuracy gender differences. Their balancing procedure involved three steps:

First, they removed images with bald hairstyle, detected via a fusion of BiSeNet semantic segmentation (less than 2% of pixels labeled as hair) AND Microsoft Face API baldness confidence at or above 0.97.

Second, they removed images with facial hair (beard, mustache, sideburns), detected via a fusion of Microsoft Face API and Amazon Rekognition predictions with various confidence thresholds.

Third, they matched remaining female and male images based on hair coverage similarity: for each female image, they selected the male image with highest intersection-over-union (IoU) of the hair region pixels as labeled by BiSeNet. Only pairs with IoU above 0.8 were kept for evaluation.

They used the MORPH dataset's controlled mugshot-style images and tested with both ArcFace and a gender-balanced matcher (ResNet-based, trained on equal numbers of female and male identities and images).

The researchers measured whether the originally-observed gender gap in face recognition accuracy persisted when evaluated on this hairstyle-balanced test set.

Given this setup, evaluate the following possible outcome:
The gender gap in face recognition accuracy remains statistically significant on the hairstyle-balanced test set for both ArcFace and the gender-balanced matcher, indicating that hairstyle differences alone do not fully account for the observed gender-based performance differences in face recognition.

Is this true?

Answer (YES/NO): NO